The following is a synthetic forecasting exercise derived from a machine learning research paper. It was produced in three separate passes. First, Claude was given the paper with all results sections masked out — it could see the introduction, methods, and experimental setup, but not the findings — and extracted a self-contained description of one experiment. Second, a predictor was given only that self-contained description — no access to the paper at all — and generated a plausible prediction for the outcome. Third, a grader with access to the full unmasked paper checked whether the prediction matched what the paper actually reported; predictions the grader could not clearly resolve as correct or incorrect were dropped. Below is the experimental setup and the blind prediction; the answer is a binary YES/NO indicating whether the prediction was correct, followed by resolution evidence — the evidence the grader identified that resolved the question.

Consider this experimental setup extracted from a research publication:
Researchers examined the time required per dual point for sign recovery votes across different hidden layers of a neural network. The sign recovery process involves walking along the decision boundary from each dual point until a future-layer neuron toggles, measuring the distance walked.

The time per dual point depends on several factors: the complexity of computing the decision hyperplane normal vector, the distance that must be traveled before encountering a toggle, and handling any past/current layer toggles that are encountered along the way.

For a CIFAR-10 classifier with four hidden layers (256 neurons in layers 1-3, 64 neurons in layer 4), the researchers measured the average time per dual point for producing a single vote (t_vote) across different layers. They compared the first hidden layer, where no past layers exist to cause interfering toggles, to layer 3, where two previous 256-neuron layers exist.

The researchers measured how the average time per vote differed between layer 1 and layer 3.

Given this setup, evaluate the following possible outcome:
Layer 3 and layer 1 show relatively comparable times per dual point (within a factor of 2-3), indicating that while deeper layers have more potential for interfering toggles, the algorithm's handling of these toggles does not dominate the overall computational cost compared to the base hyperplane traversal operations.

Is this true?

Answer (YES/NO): YES